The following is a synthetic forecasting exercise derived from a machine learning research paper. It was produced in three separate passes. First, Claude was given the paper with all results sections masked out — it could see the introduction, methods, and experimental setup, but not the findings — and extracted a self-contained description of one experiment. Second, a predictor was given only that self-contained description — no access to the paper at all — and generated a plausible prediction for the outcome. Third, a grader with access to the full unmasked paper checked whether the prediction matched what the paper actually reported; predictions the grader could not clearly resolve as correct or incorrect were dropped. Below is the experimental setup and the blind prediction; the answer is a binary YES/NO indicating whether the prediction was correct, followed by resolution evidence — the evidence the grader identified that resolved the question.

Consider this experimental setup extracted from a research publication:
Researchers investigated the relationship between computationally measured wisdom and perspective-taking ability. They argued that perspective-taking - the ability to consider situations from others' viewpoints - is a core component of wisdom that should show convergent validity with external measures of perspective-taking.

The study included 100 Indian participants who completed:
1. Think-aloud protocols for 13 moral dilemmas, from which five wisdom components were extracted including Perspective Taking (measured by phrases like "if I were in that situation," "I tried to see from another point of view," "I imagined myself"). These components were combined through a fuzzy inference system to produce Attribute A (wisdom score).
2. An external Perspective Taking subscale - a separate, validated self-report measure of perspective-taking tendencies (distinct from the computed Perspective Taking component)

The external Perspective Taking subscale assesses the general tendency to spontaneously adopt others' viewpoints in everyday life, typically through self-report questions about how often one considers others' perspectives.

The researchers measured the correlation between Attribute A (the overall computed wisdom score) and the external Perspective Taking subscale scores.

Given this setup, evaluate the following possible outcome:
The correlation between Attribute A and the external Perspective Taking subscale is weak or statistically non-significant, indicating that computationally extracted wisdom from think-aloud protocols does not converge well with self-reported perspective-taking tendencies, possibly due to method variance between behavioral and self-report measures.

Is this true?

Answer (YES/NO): NO